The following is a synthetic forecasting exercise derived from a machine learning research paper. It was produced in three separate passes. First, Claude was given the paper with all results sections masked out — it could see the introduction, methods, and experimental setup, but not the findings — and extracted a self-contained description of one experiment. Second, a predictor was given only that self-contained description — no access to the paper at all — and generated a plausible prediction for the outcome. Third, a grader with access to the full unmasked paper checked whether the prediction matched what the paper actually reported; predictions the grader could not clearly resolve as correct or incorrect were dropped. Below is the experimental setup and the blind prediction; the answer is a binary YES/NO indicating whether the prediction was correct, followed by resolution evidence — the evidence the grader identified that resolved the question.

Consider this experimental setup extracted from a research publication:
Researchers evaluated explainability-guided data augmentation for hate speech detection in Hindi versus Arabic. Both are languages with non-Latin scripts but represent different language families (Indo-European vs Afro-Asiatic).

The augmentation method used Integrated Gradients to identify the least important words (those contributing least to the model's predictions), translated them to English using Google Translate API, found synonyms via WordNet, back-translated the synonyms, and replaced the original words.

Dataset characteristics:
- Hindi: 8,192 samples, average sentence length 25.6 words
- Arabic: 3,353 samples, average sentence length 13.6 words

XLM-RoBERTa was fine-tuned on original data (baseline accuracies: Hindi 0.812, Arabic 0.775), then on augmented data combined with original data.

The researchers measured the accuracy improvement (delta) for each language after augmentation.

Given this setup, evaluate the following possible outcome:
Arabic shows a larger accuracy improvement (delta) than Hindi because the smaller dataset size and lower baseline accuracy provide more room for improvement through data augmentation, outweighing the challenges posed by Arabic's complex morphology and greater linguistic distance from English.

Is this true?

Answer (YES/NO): NO